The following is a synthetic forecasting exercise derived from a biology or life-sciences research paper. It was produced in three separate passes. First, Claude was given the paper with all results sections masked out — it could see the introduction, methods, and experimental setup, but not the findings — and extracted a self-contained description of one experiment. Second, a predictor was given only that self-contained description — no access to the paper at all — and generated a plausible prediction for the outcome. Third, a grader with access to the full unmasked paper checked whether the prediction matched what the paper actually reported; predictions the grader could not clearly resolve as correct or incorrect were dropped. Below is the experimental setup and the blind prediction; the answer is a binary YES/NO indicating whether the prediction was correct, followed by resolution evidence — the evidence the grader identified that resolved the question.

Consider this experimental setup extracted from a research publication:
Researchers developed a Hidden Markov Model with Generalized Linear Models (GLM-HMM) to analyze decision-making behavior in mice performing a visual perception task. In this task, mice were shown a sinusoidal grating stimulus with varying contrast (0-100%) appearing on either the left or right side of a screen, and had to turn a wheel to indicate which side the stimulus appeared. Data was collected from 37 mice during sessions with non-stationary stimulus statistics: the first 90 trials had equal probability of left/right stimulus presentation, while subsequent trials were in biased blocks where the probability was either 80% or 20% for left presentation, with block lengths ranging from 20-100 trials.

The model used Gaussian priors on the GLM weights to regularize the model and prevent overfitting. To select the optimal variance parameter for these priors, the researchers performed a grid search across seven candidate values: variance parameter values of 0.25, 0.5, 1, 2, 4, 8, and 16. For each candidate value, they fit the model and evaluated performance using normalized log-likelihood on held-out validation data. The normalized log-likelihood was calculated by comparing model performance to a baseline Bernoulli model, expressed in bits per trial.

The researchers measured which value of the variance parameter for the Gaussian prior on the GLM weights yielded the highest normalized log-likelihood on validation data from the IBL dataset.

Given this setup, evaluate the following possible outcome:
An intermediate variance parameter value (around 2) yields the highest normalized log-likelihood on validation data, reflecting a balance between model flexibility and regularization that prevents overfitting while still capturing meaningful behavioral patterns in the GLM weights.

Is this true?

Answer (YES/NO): NO